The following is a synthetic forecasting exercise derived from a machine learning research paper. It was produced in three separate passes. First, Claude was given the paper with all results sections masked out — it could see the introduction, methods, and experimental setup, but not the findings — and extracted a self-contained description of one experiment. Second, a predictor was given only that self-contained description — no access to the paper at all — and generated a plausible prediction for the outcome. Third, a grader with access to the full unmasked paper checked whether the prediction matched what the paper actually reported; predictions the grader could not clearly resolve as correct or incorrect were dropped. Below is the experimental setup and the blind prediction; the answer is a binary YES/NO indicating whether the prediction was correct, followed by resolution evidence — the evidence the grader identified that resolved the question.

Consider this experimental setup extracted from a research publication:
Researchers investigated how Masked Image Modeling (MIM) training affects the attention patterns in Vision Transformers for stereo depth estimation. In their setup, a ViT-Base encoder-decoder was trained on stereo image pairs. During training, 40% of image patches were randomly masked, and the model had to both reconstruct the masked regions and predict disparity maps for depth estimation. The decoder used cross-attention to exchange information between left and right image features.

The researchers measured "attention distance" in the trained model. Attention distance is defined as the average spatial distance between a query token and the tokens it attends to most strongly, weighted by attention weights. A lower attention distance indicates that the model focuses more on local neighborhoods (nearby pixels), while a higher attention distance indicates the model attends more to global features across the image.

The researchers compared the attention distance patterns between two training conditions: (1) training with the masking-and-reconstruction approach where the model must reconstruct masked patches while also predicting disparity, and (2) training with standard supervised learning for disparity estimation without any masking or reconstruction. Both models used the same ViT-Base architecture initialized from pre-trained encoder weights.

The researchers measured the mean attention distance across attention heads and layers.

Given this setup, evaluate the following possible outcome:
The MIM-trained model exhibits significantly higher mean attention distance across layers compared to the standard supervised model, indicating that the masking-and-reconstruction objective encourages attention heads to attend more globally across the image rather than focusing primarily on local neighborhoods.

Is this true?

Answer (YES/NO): NO